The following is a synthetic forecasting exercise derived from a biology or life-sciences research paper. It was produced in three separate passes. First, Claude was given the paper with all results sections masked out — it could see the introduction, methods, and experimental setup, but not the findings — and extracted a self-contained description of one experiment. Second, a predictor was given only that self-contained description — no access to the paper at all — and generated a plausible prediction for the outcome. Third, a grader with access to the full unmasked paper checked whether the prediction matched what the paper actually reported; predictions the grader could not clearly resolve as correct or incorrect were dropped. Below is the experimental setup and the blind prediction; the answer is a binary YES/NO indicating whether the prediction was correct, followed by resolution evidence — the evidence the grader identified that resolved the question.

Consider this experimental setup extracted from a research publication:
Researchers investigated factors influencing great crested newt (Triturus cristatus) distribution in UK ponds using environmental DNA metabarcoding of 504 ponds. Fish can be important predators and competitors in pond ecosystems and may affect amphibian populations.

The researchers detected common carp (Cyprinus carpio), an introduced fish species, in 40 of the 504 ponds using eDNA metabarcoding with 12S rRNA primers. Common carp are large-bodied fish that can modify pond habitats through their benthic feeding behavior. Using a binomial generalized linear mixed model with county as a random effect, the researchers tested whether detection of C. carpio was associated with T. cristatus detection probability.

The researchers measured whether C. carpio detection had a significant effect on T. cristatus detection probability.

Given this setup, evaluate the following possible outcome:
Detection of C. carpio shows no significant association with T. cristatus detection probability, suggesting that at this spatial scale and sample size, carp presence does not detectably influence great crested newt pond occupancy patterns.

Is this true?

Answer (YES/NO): NO